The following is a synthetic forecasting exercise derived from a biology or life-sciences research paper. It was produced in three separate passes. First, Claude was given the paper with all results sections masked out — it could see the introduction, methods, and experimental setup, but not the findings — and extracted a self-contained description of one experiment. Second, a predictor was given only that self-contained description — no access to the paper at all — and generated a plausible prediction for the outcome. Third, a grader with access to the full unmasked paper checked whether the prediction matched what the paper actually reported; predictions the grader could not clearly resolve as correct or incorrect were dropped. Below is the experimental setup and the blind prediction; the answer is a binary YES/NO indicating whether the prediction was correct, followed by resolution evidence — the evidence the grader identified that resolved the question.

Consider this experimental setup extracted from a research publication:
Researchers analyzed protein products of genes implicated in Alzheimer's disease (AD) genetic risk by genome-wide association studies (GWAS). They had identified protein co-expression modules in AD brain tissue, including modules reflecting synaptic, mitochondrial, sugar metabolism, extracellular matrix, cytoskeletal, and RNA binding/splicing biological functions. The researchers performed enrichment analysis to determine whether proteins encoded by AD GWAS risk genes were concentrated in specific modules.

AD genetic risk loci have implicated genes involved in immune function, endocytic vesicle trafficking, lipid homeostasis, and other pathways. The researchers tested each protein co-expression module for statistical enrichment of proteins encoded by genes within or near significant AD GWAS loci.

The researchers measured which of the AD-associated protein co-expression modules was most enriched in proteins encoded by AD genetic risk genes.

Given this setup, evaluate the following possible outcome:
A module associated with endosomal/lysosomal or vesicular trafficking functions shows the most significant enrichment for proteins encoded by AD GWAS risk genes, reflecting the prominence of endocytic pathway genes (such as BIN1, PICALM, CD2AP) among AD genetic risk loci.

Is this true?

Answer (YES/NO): NO